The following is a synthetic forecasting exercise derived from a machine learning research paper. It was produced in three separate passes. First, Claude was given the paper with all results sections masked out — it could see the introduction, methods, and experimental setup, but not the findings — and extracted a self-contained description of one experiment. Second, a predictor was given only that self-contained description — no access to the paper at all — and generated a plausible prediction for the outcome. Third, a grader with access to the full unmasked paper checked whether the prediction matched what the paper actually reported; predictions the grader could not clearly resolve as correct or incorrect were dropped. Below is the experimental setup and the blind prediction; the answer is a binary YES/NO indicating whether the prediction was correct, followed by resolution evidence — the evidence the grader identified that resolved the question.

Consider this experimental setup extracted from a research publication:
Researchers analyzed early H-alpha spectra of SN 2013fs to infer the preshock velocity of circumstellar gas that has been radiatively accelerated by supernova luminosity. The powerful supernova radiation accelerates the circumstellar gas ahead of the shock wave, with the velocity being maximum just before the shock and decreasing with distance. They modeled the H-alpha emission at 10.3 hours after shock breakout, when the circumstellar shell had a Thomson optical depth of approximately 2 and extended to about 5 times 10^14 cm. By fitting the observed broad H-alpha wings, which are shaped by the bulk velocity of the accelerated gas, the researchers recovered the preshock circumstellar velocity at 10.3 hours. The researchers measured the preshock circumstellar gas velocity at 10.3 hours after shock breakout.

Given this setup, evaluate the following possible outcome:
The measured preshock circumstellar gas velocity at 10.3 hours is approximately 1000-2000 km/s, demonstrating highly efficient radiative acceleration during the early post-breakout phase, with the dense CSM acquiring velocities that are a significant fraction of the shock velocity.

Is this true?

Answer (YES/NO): NO